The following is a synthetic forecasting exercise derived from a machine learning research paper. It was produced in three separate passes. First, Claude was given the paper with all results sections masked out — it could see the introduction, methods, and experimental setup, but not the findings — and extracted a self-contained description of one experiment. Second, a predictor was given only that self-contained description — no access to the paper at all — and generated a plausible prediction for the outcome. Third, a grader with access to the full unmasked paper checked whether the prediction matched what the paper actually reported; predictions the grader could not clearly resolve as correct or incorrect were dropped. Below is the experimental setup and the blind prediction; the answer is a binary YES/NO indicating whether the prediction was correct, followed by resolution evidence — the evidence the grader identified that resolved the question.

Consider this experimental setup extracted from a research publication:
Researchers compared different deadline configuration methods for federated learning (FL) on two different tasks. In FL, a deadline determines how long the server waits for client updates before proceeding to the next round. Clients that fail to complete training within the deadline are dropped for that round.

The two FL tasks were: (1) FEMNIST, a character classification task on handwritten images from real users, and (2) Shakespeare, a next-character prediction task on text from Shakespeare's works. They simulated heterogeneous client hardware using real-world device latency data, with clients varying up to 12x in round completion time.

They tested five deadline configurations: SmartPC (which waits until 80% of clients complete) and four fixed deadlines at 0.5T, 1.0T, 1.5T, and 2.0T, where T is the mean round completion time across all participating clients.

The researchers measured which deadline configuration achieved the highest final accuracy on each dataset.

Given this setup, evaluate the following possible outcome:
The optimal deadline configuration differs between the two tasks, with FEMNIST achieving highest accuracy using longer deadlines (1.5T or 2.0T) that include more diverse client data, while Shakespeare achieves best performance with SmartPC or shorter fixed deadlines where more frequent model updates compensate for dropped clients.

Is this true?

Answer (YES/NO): NO